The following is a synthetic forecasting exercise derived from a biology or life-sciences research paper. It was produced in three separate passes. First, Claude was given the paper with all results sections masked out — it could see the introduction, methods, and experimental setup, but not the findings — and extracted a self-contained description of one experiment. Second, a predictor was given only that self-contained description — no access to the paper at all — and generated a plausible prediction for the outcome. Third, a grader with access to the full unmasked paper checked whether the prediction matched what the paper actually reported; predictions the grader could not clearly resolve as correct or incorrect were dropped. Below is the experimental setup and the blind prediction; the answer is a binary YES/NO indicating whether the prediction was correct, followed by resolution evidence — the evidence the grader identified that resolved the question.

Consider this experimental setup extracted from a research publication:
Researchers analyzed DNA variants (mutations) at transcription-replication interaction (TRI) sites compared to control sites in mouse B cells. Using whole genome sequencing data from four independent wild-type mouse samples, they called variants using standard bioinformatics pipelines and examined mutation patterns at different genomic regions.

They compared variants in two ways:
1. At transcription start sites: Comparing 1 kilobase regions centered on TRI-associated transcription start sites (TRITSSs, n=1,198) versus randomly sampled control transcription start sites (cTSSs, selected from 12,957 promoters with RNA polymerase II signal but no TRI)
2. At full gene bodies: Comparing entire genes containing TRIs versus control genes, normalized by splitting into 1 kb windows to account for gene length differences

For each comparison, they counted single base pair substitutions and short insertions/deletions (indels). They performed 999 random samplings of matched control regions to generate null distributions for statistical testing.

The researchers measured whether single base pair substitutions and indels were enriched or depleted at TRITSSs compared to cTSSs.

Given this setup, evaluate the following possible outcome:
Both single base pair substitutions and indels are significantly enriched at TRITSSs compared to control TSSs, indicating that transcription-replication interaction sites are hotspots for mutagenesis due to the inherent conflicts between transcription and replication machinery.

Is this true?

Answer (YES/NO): NO